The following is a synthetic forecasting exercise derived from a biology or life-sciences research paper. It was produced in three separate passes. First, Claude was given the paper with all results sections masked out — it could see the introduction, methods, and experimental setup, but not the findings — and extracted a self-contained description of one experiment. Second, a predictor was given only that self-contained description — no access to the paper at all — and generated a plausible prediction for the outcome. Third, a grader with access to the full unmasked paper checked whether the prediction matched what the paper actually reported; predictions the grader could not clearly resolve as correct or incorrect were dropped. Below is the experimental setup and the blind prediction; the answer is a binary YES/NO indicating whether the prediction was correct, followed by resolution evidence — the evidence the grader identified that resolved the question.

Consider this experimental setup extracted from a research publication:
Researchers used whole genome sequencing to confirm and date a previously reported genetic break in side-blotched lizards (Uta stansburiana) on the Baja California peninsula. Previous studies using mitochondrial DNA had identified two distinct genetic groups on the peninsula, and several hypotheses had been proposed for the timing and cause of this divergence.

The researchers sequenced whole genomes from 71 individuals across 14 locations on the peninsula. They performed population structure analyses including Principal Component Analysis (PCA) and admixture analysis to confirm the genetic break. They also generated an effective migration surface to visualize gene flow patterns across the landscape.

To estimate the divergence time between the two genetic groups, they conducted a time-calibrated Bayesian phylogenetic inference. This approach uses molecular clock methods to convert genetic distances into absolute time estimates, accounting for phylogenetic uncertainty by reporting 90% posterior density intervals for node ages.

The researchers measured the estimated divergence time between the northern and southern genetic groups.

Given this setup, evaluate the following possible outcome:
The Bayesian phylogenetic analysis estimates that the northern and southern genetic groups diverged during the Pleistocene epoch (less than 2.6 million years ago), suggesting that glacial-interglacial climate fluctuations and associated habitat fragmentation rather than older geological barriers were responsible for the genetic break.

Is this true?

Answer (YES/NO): NO